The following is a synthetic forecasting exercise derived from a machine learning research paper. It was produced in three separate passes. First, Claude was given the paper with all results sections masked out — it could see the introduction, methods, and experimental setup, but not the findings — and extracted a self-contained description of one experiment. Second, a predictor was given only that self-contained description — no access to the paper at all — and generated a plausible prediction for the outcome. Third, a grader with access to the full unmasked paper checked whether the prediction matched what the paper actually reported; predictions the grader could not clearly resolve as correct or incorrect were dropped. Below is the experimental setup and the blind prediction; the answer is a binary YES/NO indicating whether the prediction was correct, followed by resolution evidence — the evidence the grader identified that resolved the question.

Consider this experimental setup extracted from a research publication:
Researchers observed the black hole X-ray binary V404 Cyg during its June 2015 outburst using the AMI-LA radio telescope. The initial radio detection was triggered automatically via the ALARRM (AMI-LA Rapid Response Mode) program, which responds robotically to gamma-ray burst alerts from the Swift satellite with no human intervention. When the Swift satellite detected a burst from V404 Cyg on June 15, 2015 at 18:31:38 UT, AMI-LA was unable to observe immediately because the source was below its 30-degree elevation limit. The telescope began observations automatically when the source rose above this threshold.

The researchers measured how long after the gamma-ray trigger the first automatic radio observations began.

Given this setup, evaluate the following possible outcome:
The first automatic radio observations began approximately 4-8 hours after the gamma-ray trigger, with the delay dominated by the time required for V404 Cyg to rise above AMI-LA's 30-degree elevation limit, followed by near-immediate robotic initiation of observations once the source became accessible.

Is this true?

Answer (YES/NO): NO